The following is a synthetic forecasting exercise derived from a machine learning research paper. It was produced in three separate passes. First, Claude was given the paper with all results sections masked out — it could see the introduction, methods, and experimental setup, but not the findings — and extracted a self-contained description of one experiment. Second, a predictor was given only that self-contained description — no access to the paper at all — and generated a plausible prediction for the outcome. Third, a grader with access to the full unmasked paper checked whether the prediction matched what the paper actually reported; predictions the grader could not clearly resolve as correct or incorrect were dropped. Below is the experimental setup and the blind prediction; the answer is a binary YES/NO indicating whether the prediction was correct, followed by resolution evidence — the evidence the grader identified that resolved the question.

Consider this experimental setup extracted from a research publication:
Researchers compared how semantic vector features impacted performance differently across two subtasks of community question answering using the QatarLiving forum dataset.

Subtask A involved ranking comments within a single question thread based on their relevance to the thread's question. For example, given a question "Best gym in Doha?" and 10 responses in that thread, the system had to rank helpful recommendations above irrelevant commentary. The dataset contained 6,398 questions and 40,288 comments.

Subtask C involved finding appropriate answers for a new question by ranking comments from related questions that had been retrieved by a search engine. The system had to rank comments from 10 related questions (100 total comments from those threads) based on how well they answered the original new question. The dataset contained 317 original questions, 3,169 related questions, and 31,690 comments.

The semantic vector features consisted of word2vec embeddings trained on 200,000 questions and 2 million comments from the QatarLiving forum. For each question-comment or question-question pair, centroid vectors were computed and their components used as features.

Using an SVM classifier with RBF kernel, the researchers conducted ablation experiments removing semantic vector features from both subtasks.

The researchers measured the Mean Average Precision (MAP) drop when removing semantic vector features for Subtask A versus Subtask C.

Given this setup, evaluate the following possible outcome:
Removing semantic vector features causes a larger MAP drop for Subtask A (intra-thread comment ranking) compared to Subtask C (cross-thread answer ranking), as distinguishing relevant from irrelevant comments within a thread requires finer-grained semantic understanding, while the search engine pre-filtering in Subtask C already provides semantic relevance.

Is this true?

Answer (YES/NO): NO